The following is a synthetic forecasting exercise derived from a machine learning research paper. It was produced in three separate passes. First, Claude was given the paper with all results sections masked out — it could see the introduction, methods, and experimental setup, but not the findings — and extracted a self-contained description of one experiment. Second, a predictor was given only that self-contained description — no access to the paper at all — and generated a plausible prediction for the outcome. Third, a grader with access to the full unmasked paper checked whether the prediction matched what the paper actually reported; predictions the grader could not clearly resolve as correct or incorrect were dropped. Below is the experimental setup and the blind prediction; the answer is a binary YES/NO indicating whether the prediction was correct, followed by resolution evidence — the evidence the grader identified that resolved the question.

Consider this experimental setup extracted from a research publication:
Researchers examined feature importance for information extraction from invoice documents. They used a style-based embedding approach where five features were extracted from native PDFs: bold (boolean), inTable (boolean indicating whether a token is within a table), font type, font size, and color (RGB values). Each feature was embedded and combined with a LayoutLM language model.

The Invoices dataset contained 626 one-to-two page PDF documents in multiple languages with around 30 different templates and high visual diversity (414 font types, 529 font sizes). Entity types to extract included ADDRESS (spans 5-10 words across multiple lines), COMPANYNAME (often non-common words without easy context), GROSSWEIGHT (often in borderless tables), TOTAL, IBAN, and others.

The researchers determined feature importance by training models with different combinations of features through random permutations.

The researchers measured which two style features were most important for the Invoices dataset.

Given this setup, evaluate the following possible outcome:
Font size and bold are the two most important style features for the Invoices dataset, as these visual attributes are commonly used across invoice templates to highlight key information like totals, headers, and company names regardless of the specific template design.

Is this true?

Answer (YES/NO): NO